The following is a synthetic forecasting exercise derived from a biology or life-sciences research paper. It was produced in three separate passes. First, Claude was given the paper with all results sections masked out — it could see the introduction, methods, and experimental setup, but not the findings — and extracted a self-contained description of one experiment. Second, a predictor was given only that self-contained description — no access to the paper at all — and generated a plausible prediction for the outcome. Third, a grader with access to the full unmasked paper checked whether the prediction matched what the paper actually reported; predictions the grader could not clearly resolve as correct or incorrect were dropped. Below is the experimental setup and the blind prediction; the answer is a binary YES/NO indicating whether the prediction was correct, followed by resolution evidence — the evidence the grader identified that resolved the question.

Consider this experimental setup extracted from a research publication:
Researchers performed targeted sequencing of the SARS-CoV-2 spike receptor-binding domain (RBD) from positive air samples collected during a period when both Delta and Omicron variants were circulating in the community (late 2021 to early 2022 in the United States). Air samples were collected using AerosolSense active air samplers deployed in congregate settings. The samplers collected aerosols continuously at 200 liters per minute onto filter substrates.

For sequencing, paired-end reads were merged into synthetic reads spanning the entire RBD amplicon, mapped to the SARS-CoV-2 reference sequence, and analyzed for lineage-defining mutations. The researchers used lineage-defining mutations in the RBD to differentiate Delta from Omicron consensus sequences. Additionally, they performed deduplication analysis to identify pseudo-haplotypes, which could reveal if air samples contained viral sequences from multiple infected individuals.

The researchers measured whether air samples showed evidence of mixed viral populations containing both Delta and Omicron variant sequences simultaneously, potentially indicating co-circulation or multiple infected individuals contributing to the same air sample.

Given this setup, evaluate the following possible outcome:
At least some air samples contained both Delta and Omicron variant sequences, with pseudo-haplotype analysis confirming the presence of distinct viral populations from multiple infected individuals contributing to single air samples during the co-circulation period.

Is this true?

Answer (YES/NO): NO